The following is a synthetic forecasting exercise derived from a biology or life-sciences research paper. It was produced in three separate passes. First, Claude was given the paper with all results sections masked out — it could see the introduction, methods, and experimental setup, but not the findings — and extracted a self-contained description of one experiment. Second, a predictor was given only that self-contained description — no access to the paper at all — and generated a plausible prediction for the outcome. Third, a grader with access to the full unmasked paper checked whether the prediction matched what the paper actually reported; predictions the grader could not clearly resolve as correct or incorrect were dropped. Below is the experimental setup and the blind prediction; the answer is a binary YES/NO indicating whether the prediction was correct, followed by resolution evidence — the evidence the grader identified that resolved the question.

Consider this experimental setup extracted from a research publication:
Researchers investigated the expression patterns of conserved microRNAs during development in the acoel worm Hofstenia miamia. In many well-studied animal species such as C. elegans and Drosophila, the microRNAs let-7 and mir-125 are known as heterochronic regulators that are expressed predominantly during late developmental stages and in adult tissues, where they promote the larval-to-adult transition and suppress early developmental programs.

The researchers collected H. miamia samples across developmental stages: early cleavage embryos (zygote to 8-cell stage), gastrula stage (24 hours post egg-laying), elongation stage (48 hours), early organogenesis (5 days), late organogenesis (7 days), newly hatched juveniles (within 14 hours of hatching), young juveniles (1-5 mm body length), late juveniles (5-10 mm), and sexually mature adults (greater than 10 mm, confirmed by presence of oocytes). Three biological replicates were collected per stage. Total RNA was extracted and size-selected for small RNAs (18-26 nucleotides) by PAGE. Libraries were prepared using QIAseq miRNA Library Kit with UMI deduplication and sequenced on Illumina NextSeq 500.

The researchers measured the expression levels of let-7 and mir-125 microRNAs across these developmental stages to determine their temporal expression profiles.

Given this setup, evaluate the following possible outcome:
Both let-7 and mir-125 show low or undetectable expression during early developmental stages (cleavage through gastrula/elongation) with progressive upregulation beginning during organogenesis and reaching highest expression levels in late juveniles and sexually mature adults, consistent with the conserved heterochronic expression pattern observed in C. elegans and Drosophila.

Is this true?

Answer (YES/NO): NO